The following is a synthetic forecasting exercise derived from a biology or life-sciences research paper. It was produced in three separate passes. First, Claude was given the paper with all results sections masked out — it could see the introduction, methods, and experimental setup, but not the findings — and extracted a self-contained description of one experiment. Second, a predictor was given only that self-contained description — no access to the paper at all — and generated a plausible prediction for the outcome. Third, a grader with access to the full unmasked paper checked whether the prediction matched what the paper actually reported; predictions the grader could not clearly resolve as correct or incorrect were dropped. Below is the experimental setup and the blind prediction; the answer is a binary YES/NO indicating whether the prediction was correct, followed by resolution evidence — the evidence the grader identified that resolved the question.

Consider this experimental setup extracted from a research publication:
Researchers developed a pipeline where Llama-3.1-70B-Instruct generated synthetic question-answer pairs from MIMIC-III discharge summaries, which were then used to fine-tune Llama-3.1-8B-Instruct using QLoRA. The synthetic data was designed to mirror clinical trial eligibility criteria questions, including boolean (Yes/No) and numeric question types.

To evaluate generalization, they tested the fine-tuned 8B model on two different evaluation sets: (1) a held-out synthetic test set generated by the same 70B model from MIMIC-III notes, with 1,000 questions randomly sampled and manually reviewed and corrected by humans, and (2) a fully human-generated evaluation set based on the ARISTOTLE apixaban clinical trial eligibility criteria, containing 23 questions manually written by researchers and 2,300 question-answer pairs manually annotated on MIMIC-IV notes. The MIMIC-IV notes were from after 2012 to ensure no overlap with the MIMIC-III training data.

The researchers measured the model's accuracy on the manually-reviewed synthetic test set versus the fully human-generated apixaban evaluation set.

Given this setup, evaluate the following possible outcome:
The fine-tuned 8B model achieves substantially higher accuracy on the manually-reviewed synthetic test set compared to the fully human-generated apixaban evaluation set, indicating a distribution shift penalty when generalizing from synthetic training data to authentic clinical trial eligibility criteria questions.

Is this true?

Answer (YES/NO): NO